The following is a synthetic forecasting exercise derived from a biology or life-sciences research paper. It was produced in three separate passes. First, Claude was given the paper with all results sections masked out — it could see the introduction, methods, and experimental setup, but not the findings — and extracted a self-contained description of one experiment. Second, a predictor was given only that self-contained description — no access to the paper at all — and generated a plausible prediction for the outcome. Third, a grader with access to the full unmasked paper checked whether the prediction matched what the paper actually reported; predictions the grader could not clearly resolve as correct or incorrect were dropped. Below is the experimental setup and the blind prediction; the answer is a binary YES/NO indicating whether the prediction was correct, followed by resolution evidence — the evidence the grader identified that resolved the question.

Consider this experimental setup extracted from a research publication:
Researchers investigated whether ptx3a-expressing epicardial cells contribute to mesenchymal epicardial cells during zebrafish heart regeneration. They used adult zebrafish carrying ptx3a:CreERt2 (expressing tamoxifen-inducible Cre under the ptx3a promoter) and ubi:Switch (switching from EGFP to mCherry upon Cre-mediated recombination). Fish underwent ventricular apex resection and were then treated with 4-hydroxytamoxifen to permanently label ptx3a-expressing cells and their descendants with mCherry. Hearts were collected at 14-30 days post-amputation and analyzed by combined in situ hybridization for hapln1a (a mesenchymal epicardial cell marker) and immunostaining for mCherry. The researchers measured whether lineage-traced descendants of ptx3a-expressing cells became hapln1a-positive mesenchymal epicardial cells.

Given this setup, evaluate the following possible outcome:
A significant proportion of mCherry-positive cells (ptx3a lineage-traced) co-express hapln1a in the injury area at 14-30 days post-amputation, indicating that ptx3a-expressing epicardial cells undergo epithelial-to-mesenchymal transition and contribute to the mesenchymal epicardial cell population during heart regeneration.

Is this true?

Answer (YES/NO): YES